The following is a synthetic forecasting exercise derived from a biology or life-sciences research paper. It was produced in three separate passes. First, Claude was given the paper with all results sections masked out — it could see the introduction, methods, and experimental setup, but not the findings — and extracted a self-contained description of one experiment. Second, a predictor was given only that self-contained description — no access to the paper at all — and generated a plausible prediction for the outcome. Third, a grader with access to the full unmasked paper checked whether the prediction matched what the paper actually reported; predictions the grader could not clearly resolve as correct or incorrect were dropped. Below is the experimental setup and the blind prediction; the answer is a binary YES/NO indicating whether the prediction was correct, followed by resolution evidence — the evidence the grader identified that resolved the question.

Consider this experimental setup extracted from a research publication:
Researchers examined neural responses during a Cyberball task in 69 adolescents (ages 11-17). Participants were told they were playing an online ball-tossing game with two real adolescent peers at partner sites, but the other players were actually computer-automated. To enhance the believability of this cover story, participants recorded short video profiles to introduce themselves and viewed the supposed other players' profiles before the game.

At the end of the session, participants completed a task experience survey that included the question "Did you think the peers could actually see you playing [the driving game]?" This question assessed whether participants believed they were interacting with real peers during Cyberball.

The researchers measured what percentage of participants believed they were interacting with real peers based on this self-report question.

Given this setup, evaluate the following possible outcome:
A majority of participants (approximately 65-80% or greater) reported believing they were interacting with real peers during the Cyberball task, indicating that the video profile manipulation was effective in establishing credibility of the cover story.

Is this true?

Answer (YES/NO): YES